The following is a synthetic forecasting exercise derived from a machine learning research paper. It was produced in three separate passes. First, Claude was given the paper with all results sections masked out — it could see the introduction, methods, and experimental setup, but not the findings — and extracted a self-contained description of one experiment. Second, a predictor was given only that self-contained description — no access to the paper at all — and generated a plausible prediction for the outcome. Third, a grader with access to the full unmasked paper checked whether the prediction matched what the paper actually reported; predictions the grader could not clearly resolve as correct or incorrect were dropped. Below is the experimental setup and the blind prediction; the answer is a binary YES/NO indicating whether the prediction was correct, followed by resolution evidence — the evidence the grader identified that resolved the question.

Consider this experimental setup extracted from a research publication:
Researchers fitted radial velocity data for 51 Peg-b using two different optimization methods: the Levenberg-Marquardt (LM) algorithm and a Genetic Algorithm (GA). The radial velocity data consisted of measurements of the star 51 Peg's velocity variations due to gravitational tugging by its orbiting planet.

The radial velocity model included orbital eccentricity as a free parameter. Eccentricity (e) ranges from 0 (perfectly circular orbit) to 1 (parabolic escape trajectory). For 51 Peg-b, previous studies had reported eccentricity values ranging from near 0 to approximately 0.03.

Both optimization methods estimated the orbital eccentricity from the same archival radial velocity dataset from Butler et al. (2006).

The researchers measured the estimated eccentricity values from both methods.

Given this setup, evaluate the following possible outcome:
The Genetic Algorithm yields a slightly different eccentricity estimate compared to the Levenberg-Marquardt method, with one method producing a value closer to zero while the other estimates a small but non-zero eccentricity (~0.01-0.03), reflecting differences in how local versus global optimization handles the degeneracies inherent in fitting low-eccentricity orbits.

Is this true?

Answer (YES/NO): NO